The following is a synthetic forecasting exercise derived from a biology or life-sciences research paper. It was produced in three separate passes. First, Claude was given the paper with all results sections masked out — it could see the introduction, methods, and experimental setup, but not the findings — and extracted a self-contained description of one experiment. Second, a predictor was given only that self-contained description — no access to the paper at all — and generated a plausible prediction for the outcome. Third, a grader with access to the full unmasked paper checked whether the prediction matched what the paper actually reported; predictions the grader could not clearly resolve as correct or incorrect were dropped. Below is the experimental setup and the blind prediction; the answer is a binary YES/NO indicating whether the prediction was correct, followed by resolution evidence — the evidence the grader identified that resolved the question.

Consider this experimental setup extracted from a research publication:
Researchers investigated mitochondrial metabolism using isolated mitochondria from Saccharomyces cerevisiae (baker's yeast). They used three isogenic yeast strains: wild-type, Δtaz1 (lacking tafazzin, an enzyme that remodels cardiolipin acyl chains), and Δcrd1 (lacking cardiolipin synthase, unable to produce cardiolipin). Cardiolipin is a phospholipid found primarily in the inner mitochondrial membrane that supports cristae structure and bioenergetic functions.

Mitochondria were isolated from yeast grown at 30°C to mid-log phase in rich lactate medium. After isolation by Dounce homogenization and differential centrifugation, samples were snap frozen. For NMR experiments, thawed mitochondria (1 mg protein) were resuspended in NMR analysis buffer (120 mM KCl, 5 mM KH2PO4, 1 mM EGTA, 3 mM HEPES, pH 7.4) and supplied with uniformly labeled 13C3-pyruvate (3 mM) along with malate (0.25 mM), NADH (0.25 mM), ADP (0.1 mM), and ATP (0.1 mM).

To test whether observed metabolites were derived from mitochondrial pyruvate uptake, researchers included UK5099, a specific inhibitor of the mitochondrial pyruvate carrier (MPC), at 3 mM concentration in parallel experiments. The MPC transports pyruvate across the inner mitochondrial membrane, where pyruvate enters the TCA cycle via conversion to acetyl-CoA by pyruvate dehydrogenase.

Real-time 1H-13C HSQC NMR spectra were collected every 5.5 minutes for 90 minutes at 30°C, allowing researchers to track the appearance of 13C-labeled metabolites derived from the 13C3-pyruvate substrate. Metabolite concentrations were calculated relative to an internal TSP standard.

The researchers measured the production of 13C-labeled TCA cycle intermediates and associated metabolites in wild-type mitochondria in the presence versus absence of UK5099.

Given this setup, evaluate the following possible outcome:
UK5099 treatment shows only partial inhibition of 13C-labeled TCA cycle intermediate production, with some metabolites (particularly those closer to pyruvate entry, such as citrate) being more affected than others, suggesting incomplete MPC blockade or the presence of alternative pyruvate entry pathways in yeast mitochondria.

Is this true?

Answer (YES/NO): NO